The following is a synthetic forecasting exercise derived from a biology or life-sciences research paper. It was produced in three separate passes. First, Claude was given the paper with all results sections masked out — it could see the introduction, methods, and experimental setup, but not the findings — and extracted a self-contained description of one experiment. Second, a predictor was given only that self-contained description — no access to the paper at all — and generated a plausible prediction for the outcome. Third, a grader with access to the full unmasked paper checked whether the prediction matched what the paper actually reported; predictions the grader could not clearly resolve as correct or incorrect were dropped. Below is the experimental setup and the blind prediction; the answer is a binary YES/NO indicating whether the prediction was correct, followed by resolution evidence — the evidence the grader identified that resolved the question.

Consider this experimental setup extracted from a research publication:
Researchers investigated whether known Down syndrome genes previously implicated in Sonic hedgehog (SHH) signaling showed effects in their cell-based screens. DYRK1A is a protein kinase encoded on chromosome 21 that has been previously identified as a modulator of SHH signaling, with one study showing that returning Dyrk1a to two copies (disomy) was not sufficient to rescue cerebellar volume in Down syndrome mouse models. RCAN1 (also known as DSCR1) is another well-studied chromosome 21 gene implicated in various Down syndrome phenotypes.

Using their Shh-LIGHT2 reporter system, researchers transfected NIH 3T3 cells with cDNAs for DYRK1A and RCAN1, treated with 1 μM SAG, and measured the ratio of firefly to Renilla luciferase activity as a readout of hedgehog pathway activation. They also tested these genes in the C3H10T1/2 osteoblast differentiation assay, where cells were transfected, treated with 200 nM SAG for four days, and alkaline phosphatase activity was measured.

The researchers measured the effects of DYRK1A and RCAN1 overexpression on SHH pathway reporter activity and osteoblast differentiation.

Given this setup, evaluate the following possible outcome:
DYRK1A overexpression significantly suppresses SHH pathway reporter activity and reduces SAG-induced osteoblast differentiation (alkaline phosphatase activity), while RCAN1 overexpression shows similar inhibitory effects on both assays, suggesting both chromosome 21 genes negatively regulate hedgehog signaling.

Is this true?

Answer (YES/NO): NO